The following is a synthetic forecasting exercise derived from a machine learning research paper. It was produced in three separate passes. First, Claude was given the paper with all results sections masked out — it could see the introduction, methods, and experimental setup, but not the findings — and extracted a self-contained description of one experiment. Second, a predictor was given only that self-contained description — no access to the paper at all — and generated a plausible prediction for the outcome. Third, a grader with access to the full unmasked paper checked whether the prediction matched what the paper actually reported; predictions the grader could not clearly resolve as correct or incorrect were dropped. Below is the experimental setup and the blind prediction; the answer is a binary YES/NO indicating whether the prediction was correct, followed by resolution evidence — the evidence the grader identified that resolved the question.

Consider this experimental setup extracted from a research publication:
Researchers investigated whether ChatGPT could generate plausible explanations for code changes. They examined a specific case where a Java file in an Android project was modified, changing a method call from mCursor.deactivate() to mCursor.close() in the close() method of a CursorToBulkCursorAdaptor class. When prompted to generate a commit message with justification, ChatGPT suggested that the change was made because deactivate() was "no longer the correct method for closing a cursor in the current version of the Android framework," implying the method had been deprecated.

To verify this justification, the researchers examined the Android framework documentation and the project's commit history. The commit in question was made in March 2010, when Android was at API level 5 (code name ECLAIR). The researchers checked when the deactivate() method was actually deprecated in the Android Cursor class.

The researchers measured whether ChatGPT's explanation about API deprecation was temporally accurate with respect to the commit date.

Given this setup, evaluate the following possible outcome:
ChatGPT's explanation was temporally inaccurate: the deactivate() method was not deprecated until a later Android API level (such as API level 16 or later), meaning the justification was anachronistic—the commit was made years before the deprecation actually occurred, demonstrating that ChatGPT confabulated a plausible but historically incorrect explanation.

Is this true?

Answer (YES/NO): YES